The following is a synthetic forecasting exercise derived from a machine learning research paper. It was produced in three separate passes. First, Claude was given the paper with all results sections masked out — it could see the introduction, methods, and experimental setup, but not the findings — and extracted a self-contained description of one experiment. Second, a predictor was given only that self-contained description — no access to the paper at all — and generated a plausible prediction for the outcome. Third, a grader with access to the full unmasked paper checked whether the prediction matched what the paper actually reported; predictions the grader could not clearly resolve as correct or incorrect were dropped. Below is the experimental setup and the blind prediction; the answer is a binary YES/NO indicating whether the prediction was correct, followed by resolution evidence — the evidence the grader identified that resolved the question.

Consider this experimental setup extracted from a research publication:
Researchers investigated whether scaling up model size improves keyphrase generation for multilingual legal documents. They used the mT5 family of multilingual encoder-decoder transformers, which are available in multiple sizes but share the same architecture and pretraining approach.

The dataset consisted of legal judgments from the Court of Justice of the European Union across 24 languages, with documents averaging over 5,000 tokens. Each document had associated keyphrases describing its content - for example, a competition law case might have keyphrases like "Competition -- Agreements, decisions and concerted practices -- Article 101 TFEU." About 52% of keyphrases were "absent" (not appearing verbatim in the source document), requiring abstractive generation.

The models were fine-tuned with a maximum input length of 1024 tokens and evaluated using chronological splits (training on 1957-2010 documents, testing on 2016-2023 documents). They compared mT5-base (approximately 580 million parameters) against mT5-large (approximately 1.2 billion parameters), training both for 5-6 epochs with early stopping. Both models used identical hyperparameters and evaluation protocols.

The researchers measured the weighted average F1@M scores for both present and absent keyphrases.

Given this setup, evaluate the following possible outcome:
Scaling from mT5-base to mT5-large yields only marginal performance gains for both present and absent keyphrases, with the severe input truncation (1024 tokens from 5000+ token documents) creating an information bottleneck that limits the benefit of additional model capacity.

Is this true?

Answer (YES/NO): YES